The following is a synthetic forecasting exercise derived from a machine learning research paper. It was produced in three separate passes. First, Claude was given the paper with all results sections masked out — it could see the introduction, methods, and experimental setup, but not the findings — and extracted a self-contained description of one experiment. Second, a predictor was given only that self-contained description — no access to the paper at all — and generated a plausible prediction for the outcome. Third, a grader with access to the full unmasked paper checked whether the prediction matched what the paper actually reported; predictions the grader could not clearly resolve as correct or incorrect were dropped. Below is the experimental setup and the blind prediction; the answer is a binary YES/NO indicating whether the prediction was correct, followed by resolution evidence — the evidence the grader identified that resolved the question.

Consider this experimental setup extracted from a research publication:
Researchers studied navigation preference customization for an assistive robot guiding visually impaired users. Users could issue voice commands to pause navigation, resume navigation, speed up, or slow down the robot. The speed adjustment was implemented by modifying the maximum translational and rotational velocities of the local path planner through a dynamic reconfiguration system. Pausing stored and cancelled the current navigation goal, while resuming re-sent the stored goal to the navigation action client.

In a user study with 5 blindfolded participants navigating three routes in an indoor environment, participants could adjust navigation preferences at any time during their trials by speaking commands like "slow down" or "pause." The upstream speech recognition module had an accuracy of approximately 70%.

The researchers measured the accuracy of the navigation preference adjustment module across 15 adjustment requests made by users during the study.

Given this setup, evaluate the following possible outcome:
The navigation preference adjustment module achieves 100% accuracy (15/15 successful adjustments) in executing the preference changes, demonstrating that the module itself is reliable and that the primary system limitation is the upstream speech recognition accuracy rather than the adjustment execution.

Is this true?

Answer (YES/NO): YES